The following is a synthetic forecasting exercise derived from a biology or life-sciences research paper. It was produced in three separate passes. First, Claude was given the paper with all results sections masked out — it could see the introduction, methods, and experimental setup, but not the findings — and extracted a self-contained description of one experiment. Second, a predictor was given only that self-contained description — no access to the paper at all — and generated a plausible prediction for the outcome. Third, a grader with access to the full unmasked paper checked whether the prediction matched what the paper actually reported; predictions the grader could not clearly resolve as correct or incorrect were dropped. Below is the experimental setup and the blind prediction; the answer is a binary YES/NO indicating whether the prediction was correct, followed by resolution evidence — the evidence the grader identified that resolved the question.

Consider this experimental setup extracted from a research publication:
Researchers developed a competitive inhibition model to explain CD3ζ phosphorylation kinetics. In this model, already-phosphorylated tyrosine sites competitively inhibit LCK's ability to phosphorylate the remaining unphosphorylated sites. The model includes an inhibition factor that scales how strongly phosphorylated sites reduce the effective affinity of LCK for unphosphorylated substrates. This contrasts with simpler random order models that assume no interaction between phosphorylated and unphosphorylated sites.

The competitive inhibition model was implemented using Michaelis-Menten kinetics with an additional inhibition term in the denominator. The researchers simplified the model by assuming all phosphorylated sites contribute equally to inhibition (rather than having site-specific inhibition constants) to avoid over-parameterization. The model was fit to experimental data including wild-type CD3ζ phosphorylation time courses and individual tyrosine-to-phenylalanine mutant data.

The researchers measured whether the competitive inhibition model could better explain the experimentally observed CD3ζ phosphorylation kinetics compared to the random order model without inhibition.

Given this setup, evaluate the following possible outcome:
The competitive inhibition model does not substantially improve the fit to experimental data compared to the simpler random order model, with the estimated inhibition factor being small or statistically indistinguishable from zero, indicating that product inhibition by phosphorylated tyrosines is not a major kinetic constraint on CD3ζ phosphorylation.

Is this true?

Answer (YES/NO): NO